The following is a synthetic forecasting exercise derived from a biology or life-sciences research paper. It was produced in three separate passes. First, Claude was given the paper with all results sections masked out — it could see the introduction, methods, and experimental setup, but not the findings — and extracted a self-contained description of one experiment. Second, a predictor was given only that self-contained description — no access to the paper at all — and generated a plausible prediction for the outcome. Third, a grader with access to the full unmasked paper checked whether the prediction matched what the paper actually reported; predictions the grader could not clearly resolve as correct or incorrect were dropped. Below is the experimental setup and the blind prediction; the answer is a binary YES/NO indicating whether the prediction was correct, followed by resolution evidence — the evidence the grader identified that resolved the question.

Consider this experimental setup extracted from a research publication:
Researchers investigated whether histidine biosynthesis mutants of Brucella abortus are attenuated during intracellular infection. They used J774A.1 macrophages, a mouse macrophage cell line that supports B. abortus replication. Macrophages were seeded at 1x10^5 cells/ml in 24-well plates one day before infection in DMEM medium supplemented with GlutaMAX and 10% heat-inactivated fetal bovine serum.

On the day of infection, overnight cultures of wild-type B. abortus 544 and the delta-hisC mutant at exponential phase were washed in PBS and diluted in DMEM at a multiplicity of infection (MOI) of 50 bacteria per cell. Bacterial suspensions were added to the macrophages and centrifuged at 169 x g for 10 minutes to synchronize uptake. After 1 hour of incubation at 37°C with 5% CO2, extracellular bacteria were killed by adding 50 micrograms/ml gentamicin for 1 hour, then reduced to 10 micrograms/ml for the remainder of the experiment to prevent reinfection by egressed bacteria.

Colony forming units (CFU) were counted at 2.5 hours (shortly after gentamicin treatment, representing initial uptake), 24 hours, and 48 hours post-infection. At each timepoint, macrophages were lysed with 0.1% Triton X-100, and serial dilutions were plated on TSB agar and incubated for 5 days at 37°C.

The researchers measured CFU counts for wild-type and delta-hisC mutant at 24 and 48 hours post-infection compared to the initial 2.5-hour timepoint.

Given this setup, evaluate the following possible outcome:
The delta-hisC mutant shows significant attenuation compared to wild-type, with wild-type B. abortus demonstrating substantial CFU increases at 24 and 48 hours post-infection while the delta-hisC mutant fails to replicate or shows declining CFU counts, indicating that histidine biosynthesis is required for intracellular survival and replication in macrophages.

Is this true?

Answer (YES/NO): NO